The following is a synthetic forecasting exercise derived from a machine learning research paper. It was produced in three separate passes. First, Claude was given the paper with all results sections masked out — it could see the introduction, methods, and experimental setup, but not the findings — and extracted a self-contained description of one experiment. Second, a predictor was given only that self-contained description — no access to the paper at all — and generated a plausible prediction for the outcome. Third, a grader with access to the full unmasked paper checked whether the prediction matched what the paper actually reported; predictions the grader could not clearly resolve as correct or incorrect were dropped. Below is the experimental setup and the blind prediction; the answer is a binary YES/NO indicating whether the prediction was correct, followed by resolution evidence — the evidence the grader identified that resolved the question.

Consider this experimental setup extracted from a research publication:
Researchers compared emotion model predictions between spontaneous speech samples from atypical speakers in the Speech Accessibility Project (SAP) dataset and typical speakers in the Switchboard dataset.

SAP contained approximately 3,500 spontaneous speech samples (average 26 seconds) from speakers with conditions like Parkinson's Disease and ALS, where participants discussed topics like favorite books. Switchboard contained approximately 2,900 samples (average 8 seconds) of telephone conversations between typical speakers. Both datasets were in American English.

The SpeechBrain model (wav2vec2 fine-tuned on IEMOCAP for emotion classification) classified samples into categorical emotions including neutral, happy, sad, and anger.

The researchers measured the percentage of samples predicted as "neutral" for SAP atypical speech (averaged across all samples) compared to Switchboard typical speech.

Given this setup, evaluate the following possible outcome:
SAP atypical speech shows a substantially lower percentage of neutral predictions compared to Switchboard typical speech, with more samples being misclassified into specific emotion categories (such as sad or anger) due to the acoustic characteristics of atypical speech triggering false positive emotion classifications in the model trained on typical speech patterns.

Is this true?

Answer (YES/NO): NO